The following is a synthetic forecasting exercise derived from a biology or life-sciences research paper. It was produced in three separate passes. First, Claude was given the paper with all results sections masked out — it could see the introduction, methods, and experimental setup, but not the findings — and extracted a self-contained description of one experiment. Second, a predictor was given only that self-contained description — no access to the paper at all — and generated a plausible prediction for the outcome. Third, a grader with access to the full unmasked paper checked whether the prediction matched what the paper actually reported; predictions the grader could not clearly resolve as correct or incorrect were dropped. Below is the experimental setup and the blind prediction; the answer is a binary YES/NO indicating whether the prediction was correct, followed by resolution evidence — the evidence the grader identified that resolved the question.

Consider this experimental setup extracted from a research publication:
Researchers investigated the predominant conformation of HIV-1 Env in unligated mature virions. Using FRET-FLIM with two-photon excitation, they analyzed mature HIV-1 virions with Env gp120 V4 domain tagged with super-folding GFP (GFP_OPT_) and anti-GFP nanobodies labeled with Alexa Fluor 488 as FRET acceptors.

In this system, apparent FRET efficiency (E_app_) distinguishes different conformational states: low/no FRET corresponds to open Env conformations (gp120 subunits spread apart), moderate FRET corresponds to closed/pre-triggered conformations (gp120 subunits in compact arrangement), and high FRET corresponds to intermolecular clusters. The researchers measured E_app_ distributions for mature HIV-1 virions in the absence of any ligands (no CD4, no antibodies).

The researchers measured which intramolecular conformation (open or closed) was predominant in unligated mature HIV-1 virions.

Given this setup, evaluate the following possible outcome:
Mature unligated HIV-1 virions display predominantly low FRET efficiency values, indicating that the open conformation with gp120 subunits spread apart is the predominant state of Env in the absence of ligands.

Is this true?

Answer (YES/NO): NO